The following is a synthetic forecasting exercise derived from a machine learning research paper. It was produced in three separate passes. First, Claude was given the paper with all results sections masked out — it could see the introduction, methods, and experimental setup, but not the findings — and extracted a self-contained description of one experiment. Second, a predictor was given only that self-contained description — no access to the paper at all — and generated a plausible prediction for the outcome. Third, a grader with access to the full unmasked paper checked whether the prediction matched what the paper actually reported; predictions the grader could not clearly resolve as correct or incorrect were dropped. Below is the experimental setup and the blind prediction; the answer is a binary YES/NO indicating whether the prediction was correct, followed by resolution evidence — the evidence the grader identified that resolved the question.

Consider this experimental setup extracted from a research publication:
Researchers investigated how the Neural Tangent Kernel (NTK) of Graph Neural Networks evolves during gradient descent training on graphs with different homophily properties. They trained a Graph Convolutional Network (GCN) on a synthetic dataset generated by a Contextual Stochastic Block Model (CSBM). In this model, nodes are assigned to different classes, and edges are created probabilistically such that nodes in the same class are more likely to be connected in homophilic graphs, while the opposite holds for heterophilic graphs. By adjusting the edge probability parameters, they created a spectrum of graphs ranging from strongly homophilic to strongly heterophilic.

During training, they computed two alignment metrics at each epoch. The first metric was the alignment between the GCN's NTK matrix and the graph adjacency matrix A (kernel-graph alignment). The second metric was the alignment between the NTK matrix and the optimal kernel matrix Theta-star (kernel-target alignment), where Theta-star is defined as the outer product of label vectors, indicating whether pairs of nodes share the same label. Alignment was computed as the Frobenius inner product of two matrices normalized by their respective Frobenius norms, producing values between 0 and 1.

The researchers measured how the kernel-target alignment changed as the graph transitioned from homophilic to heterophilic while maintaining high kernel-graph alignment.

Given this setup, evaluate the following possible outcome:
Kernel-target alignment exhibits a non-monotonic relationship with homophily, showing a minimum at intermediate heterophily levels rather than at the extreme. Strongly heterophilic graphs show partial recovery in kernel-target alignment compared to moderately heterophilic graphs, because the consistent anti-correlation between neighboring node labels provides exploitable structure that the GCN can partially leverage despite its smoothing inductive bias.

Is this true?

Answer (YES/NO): NO